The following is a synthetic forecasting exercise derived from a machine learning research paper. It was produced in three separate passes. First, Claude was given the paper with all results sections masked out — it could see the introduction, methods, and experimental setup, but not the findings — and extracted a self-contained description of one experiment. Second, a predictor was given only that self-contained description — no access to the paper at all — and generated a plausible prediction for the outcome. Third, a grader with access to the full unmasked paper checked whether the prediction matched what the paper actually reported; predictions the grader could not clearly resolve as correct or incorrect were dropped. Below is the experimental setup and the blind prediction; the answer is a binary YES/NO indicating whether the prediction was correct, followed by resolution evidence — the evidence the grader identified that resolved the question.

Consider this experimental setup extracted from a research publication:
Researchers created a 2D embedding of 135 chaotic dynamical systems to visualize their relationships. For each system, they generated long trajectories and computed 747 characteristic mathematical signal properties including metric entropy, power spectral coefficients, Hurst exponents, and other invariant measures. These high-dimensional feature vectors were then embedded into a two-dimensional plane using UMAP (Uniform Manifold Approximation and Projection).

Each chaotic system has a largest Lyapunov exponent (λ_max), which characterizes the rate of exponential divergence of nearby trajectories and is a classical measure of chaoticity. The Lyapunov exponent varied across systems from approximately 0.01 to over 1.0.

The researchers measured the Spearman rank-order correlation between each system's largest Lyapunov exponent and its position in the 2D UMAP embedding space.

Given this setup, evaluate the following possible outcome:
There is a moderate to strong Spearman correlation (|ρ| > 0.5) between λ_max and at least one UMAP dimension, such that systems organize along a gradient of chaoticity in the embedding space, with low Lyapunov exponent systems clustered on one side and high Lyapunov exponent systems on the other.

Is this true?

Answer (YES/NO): NO